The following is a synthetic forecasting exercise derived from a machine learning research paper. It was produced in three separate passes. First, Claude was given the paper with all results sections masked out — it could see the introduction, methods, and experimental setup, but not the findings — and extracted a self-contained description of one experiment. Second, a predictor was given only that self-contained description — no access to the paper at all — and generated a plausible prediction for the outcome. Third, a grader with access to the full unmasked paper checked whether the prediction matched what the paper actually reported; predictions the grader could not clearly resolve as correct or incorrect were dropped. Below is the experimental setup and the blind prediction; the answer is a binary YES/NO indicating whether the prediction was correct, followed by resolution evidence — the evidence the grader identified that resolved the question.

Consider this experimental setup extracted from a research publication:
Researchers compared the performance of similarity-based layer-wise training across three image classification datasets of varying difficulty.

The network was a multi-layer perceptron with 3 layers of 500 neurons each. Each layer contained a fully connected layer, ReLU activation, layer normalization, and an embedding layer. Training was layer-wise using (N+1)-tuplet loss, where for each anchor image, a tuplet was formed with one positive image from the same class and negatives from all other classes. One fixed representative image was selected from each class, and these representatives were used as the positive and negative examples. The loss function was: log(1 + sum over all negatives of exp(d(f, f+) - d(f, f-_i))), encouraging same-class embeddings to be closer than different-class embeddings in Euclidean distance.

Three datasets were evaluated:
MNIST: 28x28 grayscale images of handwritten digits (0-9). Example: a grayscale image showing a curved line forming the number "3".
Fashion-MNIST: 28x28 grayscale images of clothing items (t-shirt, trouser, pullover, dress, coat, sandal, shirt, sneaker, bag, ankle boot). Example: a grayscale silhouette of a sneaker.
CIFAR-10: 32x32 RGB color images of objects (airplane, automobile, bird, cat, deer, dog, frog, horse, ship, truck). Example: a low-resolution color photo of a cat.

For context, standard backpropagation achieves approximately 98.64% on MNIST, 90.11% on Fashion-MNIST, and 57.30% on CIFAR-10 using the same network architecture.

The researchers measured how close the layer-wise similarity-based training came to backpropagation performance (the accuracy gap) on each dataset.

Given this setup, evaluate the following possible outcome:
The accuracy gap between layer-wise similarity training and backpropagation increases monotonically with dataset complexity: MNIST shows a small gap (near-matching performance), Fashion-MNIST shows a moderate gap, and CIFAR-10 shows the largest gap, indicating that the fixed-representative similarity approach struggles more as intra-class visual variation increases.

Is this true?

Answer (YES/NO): YES